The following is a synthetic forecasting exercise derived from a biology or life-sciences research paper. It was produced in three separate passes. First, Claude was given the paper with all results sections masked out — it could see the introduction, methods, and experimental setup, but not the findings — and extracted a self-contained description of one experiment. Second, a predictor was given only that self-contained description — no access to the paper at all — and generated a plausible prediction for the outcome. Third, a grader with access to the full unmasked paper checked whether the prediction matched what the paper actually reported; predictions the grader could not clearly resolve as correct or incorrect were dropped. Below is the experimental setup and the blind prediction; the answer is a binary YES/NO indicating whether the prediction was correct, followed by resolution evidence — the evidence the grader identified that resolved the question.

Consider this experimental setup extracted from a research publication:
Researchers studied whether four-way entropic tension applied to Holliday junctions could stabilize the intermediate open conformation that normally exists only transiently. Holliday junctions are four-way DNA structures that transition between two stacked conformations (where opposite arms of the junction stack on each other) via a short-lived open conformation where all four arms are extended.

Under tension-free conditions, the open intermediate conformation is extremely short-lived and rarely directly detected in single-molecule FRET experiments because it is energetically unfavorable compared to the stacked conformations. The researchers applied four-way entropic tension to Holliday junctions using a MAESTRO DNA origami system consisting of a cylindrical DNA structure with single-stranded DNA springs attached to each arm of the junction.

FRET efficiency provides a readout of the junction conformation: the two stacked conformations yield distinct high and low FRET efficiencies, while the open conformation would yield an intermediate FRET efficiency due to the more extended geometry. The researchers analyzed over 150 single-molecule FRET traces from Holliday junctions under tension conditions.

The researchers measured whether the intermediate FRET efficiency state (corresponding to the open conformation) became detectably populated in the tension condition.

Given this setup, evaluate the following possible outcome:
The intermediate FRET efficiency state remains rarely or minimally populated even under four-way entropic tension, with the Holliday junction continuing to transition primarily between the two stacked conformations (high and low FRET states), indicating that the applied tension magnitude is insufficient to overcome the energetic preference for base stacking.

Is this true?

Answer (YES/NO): NO